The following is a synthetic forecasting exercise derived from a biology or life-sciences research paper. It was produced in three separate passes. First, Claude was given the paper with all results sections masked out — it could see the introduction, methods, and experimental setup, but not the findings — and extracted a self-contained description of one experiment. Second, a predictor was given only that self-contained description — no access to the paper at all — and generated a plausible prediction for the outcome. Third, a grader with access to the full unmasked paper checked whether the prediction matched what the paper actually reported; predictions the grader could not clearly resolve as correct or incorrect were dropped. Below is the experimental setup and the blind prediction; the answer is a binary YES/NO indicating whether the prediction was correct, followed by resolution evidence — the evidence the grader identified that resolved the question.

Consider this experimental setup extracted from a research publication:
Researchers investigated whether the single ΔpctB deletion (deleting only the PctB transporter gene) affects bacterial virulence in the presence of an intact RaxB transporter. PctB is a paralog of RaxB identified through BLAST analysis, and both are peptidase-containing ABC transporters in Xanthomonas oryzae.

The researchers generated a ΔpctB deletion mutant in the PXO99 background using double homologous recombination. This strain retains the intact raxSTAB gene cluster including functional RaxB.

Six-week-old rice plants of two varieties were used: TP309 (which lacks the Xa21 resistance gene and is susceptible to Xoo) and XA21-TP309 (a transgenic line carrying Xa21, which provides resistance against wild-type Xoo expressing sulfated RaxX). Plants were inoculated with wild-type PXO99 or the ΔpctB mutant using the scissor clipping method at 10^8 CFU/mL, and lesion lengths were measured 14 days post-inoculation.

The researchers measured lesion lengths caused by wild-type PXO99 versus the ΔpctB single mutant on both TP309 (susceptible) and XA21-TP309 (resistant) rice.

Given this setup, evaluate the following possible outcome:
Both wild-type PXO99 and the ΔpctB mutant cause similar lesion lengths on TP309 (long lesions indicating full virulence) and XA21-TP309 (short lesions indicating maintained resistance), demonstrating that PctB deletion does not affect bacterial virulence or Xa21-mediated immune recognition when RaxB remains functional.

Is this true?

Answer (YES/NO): YES